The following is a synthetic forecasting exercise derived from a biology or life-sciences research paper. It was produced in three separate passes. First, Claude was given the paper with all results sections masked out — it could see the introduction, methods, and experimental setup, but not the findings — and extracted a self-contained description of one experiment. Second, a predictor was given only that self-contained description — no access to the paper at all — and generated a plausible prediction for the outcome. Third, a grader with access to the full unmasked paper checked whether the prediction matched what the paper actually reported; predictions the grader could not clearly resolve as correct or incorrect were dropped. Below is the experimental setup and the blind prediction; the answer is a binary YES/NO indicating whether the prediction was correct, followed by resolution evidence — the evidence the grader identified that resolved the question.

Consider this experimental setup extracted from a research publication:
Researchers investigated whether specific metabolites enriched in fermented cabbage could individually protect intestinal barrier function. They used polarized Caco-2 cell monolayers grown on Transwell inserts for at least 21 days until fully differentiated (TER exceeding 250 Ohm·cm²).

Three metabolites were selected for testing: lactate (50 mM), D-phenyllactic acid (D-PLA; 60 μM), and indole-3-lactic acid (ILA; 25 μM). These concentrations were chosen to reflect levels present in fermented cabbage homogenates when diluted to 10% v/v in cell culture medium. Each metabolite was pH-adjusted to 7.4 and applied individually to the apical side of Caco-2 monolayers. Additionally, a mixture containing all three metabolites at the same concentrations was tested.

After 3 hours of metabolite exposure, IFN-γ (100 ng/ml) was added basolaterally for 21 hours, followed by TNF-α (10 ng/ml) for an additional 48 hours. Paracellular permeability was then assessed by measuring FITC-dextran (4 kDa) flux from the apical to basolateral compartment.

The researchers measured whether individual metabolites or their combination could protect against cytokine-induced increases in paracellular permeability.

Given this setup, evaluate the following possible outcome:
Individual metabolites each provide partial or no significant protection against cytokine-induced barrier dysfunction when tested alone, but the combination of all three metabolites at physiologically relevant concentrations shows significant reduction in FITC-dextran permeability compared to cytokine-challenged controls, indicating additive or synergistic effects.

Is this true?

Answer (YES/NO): NO